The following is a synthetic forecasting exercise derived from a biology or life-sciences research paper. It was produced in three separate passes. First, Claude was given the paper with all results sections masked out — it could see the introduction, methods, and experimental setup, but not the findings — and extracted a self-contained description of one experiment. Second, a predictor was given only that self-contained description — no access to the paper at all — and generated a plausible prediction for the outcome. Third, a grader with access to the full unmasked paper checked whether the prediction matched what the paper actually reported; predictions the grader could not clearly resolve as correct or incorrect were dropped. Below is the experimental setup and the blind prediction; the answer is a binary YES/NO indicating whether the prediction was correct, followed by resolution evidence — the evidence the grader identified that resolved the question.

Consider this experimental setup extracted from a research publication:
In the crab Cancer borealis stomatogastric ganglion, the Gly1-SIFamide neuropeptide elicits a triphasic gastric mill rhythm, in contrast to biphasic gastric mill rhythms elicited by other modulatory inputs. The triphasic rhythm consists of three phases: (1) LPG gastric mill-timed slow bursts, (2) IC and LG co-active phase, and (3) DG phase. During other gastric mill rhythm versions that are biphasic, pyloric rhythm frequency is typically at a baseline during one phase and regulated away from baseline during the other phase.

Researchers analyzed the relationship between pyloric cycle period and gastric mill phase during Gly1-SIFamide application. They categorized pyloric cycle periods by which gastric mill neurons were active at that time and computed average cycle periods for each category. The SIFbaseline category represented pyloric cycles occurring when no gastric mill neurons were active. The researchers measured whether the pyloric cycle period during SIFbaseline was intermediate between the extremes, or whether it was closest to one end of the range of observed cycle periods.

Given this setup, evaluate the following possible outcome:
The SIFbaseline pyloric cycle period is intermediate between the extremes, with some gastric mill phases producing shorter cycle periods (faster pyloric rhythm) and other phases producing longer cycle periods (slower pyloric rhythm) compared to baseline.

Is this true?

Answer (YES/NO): YES